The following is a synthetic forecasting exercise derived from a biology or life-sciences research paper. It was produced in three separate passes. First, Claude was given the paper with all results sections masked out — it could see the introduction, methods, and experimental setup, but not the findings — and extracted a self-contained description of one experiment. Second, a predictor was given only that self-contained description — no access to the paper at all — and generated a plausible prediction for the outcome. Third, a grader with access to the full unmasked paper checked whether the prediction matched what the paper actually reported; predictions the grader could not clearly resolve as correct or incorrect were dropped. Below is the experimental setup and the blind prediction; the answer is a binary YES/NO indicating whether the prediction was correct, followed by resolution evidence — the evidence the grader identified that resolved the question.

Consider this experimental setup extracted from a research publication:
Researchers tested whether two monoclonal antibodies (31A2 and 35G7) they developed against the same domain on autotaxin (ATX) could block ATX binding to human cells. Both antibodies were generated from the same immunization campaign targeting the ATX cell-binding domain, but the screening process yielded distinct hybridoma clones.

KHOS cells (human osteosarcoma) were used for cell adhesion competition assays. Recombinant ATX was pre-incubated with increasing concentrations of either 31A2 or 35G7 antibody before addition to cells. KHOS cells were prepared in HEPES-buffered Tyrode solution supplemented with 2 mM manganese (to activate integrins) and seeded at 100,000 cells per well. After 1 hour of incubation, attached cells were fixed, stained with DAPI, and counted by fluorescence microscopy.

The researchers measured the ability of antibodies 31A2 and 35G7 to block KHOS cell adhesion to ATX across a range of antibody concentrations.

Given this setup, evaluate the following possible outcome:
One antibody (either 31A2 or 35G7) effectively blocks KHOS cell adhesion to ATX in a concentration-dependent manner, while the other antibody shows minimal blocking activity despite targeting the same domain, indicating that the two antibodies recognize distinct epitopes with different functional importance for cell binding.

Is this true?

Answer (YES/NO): NO